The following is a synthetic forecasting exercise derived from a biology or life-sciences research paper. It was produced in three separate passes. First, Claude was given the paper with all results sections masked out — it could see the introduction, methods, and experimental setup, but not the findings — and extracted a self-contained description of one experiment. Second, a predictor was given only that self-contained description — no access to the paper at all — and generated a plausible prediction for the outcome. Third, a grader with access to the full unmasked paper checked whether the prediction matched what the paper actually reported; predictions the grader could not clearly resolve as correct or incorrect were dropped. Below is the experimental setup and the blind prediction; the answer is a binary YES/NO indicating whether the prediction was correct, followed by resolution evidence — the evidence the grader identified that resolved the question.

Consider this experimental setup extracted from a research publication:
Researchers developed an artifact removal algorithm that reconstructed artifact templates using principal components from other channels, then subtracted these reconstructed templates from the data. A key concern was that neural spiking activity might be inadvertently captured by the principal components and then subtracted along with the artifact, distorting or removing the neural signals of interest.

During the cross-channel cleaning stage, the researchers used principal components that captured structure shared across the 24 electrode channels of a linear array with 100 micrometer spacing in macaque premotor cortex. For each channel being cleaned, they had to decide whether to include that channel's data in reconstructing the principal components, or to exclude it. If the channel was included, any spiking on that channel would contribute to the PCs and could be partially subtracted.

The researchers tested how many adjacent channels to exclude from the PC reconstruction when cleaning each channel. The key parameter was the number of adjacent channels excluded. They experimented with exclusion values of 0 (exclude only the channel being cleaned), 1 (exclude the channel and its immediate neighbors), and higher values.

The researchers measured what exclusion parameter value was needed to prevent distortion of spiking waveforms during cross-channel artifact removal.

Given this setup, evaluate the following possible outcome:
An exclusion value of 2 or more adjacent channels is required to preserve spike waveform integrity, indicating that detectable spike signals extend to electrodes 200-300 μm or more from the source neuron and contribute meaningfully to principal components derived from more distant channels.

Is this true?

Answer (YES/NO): NO